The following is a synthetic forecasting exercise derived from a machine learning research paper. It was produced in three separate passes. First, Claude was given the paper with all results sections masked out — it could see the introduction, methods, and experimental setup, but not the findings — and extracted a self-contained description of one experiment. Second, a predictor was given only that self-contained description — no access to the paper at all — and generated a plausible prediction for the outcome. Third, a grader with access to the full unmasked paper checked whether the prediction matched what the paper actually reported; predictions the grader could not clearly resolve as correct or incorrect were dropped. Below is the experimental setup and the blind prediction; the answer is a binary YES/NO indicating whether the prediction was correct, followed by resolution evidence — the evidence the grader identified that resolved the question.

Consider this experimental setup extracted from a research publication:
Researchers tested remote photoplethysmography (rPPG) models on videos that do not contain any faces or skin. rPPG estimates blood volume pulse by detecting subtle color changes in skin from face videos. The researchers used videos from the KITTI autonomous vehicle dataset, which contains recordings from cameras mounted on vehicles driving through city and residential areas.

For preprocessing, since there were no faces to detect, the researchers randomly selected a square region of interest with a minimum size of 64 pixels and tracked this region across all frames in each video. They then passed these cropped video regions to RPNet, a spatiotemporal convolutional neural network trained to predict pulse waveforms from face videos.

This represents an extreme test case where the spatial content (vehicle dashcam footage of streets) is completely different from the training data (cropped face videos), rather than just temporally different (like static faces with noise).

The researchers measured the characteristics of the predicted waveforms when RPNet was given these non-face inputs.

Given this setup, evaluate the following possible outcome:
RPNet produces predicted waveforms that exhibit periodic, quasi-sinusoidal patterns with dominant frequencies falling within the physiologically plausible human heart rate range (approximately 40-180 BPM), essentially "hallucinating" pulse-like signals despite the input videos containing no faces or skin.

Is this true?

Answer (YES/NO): YES